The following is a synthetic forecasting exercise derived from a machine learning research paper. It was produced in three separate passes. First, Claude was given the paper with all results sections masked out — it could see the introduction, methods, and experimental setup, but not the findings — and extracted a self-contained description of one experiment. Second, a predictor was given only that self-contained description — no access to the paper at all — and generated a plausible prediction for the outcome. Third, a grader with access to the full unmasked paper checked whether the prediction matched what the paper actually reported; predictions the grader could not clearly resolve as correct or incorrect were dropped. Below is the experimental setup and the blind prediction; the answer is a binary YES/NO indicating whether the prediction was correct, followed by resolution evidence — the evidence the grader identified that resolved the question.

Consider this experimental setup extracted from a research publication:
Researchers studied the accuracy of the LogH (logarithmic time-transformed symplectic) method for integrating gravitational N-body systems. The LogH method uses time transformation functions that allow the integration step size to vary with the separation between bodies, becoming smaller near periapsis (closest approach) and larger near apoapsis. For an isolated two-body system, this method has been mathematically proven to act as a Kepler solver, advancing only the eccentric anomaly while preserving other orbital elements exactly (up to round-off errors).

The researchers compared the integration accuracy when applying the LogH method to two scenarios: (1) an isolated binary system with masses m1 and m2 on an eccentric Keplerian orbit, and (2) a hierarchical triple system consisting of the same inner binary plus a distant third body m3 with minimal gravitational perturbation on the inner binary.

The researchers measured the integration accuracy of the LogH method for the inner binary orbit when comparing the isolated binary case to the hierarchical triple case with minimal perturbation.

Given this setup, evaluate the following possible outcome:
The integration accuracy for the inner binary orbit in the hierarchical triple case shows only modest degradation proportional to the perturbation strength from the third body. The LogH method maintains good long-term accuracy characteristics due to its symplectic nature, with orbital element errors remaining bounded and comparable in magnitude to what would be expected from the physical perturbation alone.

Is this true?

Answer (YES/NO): NO